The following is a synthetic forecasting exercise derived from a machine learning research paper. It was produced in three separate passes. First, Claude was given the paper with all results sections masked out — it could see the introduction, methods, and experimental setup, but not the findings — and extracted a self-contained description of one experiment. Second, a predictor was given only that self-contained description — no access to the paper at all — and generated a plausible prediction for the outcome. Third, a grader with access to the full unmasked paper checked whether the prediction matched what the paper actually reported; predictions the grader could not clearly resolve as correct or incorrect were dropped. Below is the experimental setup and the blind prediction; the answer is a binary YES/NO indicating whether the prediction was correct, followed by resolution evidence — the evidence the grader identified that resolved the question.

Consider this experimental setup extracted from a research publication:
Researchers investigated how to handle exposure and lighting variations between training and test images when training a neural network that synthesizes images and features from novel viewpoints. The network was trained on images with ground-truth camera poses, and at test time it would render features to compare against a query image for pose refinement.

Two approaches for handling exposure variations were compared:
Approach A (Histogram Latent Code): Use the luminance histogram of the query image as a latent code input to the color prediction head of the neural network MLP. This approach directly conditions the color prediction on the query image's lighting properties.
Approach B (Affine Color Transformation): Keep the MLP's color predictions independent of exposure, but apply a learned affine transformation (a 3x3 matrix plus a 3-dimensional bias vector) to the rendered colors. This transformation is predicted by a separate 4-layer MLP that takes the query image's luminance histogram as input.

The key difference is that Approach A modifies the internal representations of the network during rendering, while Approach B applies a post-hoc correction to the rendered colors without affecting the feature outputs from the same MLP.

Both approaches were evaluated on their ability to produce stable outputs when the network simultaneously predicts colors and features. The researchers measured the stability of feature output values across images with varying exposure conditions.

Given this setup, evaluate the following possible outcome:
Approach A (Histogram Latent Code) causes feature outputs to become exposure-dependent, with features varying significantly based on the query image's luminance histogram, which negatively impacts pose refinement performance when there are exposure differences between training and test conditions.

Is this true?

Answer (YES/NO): NO